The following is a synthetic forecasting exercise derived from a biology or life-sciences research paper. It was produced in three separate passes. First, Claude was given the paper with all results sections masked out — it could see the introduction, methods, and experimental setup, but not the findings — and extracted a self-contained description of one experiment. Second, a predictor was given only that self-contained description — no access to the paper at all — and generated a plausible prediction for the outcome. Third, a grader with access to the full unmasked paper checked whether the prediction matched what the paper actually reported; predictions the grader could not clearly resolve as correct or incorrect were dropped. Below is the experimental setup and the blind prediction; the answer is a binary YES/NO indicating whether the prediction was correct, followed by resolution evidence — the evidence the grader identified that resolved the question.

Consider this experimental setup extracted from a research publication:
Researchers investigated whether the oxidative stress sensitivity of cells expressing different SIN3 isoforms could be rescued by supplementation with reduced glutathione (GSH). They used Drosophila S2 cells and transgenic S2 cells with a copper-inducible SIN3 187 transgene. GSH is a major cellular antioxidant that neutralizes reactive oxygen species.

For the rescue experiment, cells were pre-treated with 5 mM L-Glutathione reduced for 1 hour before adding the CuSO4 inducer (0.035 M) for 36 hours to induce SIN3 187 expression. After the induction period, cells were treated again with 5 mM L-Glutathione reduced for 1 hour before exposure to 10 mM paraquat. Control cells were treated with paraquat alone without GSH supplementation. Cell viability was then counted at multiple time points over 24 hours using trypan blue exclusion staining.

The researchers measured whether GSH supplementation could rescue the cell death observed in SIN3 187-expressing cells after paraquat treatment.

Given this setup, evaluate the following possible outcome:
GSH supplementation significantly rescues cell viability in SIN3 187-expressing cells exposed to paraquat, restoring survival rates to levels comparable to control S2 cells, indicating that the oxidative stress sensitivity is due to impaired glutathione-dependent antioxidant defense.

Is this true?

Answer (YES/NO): NO